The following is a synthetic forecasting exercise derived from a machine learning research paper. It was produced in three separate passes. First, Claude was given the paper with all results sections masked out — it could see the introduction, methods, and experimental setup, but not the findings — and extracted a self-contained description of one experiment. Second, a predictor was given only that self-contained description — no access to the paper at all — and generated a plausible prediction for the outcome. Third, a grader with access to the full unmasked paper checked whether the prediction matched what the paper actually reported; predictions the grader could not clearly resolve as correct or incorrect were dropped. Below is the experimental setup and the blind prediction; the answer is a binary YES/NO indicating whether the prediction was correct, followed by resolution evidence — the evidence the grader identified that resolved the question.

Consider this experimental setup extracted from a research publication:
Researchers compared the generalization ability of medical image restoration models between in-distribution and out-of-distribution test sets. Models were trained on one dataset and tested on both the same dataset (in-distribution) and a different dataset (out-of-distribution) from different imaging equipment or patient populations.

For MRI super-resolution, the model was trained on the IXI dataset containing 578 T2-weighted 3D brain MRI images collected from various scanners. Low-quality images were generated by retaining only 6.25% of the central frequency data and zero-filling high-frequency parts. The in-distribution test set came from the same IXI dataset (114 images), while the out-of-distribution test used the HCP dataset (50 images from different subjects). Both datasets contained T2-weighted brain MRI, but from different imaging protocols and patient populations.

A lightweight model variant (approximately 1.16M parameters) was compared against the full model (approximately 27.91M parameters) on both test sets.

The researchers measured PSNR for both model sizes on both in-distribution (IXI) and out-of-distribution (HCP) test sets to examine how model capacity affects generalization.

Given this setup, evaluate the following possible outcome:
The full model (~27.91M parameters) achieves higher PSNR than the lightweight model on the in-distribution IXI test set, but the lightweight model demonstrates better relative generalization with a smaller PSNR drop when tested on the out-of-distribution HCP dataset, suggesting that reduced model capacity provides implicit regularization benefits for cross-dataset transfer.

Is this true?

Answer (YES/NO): YES